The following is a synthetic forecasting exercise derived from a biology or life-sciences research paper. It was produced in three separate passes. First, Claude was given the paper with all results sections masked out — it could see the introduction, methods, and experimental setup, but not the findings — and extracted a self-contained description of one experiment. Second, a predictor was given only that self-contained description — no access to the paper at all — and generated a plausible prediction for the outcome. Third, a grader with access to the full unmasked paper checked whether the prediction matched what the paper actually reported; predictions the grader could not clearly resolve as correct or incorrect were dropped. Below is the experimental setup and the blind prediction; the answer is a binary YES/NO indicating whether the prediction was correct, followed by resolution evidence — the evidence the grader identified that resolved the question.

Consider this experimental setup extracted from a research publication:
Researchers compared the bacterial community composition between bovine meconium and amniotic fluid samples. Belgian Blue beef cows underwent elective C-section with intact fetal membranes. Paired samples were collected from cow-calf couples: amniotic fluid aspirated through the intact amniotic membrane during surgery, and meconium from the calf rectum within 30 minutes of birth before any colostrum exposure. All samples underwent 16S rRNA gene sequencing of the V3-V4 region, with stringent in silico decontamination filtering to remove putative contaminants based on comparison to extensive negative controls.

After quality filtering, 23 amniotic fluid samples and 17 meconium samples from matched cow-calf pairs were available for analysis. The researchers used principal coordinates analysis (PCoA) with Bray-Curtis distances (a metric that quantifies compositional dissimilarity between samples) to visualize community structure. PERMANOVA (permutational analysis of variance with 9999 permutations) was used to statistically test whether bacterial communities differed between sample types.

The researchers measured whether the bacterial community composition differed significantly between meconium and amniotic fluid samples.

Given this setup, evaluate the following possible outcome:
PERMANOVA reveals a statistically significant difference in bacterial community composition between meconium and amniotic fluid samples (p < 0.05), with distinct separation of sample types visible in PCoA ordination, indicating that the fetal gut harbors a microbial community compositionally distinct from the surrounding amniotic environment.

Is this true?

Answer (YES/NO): YES